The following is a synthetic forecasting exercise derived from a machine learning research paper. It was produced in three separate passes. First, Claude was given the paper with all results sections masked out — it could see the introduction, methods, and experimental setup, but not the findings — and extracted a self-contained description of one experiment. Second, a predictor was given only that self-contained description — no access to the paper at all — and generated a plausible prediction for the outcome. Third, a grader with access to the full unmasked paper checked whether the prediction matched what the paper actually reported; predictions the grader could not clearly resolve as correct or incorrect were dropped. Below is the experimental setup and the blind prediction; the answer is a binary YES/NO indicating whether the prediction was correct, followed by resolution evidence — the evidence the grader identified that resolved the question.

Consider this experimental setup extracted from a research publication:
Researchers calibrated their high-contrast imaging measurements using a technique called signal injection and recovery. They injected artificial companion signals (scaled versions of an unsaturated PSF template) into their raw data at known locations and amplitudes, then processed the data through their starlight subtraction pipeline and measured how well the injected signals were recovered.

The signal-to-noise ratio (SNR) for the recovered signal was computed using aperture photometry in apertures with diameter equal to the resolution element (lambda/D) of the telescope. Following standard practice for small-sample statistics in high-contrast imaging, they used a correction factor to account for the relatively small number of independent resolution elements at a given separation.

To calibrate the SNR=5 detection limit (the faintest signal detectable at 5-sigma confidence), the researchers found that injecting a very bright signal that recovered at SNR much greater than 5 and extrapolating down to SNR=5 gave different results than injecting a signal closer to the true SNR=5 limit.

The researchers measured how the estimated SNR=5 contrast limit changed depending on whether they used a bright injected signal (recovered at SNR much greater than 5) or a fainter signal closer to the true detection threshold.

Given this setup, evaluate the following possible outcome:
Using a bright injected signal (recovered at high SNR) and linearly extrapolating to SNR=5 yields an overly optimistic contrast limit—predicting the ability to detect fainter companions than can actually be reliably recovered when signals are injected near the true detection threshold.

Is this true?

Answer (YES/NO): NO